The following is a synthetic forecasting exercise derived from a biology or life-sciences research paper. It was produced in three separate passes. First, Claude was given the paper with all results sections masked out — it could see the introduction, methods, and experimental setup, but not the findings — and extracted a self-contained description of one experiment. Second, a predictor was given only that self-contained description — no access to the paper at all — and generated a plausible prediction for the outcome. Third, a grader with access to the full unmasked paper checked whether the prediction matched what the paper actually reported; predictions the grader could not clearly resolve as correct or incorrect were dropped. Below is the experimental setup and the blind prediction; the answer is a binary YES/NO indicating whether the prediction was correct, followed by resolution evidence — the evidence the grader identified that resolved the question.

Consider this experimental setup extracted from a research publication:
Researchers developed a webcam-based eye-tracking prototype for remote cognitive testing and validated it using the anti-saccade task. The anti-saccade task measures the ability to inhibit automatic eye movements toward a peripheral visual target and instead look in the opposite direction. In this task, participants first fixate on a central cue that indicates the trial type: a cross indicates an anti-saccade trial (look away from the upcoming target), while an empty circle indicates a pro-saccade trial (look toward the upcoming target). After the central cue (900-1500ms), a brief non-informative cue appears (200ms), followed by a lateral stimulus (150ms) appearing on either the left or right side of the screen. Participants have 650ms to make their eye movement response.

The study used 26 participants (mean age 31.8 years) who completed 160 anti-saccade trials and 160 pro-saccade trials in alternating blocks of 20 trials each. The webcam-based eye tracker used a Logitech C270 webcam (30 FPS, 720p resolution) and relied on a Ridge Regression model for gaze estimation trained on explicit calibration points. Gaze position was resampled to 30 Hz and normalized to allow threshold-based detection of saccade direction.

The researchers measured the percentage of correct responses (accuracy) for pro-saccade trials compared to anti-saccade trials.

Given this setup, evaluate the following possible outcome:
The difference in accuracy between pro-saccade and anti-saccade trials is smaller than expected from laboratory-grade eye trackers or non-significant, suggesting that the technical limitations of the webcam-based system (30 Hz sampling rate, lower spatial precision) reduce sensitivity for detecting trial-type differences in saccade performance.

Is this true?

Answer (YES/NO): NO